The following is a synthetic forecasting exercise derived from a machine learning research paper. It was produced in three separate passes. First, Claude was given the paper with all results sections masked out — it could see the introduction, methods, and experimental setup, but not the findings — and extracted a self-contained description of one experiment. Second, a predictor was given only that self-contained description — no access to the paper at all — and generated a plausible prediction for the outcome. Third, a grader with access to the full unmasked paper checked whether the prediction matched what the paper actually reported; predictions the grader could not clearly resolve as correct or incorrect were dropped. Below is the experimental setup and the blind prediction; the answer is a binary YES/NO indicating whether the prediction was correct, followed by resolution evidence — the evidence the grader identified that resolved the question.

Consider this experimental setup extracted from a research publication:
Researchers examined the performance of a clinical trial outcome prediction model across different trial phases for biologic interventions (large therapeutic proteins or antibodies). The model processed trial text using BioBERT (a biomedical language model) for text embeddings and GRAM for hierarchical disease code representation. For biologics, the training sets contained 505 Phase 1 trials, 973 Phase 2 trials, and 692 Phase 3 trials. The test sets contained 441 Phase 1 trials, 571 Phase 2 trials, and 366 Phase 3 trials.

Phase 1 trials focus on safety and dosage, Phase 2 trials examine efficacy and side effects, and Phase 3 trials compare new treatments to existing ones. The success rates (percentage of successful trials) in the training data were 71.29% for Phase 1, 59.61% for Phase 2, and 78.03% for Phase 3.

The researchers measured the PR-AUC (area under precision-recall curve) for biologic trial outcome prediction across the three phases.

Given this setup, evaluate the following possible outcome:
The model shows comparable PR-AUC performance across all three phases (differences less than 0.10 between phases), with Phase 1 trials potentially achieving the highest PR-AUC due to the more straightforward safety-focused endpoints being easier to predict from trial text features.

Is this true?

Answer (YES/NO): NO